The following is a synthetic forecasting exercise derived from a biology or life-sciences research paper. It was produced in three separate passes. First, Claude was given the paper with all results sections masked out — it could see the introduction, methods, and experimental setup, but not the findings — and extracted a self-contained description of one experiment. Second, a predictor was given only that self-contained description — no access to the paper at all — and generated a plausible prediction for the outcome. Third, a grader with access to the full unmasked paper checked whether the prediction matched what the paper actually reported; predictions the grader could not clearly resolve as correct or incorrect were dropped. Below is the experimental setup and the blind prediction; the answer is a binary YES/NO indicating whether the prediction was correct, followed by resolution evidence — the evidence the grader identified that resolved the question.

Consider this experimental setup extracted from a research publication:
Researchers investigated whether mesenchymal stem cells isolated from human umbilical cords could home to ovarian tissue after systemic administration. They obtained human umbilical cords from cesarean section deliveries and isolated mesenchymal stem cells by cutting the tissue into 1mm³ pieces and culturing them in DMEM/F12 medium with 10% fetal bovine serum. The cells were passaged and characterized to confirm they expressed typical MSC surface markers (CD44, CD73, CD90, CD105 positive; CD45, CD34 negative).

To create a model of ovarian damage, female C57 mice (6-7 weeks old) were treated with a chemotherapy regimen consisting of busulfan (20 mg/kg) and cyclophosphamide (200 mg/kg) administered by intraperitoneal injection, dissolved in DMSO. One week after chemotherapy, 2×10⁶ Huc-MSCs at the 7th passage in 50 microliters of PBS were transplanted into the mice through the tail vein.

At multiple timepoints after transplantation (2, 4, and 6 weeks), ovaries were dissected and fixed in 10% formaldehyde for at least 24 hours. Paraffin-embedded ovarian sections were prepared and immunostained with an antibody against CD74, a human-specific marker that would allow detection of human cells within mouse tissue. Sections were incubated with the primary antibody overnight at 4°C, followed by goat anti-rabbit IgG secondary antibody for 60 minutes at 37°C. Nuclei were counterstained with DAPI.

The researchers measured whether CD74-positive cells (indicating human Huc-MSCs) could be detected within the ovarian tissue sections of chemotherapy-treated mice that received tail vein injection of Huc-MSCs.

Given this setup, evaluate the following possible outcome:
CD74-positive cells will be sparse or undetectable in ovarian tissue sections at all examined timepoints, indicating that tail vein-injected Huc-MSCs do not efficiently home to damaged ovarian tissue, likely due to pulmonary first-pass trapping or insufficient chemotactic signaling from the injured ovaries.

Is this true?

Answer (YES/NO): NO